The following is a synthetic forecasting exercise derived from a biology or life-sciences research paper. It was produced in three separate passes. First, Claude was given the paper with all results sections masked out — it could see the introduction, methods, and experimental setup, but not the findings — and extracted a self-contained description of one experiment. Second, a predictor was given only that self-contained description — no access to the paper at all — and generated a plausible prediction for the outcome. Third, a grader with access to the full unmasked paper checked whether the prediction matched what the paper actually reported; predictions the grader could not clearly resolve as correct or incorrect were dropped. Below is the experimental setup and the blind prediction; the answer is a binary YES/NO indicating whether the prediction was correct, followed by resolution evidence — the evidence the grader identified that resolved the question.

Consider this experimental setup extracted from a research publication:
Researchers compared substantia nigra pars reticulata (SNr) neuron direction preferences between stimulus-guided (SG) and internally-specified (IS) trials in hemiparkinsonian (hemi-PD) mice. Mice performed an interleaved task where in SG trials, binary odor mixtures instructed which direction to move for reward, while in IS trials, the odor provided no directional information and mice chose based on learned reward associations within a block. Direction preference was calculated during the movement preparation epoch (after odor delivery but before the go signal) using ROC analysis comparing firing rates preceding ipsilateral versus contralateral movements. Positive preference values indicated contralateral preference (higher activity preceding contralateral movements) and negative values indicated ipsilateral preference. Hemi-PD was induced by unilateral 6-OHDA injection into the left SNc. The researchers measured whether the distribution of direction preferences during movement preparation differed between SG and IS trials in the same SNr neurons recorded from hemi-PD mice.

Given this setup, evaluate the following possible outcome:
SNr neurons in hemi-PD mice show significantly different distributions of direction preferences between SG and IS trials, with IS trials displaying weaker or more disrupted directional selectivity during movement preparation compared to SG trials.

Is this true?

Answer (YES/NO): NO